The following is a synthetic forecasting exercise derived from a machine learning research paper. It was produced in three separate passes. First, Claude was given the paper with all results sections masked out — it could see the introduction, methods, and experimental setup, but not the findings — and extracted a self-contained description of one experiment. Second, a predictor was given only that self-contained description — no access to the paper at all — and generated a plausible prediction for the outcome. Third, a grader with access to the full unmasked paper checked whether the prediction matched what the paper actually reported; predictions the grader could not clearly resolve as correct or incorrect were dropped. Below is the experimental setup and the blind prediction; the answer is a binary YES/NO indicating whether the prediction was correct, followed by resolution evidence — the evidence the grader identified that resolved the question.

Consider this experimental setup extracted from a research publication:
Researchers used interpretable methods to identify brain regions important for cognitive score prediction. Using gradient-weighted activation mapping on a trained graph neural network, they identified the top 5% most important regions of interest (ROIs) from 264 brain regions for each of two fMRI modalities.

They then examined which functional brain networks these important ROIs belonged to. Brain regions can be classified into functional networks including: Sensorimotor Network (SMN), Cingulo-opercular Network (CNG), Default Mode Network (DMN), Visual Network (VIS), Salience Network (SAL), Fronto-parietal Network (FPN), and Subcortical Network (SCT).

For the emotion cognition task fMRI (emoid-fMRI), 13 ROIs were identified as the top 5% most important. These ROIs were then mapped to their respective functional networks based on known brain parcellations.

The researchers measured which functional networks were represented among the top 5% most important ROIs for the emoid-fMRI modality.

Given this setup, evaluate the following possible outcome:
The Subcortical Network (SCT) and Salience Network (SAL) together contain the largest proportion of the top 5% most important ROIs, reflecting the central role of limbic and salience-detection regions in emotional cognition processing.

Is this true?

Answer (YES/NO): NO